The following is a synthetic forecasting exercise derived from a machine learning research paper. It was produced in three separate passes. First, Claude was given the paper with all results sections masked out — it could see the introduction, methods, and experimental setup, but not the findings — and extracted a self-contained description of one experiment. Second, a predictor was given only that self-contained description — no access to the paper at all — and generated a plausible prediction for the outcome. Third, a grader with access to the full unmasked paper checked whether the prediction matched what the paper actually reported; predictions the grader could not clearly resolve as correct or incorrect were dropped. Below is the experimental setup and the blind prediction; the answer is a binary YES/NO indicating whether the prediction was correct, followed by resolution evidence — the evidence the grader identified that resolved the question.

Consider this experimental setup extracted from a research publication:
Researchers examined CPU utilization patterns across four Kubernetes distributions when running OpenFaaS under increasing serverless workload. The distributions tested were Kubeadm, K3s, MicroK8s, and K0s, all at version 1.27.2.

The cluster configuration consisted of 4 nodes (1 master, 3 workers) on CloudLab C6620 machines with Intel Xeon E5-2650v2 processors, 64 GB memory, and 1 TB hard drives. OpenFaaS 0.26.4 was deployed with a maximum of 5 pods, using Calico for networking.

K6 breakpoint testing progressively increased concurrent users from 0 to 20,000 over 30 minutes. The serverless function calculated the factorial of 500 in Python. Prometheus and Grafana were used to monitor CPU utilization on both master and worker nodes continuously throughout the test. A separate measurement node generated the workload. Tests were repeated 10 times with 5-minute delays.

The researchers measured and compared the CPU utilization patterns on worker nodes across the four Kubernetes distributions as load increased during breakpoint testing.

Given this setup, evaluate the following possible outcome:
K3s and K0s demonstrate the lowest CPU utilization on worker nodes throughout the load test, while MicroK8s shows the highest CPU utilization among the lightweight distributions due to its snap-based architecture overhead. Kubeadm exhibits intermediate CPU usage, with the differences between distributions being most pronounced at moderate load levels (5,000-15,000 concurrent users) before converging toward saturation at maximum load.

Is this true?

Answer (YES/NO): NO